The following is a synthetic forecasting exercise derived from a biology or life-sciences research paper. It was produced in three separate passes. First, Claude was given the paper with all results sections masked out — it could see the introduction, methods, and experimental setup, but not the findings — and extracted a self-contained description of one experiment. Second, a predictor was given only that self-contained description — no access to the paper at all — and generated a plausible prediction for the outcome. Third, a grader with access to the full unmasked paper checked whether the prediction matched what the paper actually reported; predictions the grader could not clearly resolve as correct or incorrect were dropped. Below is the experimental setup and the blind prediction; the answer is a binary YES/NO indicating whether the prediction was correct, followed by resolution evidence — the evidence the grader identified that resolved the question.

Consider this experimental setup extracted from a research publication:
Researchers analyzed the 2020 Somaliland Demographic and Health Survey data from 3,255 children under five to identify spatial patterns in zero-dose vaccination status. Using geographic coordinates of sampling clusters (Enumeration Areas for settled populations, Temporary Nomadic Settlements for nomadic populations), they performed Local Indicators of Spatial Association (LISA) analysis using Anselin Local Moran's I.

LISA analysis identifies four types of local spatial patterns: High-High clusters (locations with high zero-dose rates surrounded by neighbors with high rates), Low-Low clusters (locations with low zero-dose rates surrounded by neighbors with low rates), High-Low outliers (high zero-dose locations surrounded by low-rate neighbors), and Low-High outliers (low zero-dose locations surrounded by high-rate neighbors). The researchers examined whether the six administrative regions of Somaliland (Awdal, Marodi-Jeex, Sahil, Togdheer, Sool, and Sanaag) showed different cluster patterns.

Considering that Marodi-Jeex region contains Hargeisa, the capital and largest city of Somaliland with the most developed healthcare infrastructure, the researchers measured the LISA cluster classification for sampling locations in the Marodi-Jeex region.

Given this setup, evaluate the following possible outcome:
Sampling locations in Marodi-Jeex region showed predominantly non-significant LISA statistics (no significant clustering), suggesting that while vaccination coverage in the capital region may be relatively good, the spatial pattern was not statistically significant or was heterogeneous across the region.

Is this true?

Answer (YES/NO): NO